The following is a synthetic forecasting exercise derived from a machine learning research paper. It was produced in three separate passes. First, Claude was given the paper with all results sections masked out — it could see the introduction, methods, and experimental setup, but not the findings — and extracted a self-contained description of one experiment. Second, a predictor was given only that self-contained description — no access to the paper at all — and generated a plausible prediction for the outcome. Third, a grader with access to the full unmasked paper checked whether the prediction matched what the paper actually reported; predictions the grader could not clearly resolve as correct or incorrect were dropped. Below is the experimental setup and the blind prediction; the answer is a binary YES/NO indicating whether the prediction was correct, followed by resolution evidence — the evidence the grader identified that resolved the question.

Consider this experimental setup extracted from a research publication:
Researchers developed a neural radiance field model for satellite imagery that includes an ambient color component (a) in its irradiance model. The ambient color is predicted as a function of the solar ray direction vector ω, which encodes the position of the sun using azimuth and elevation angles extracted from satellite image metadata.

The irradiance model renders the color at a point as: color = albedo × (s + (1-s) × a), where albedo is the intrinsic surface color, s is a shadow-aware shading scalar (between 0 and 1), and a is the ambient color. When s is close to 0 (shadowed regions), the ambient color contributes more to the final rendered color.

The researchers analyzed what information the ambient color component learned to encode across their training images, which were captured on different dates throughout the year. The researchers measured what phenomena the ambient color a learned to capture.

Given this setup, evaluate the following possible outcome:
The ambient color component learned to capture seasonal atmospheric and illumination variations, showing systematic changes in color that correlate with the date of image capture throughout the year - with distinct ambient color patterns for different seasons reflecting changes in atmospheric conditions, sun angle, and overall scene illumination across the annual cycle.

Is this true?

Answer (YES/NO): YES